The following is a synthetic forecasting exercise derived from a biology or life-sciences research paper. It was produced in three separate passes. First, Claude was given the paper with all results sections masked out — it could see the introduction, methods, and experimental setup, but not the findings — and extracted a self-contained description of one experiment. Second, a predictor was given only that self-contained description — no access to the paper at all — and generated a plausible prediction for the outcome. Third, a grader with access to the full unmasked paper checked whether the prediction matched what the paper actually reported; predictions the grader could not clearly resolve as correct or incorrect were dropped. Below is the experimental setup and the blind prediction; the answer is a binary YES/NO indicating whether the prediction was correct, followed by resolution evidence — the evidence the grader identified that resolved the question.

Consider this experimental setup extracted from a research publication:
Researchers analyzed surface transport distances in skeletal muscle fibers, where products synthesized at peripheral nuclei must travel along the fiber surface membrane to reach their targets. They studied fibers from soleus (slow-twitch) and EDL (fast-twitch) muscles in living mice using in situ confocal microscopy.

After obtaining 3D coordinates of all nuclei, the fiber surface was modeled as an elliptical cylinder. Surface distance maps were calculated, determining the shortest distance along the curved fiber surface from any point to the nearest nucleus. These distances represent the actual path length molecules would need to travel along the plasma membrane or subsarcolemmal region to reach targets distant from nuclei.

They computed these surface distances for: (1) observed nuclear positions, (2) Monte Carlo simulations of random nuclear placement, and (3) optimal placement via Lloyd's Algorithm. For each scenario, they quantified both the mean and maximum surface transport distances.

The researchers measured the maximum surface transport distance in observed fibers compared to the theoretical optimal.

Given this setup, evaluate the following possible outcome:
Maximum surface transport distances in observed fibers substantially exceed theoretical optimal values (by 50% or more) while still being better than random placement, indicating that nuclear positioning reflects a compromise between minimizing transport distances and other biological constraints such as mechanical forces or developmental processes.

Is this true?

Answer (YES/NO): NO